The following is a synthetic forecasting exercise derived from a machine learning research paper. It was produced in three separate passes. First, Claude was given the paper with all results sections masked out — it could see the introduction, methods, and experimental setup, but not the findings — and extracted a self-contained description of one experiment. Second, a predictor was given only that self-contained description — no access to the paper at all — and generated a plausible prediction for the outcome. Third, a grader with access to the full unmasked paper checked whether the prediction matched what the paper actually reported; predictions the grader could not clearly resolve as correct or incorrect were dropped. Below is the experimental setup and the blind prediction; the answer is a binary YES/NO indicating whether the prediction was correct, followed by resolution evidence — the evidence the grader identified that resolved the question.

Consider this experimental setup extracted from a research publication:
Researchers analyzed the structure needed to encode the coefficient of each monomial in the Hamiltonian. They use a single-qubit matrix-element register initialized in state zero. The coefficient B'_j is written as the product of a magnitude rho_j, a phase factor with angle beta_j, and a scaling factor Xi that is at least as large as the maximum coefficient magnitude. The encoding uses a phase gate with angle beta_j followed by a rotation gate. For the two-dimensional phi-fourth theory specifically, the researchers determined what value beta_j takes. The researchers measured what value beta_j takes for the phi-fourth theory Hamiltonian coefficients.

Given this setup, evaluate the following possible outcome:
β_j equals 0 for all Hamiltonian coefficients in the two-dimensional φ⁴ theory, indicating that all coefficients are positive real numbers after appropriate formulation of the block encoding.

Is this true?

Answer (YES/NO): YES